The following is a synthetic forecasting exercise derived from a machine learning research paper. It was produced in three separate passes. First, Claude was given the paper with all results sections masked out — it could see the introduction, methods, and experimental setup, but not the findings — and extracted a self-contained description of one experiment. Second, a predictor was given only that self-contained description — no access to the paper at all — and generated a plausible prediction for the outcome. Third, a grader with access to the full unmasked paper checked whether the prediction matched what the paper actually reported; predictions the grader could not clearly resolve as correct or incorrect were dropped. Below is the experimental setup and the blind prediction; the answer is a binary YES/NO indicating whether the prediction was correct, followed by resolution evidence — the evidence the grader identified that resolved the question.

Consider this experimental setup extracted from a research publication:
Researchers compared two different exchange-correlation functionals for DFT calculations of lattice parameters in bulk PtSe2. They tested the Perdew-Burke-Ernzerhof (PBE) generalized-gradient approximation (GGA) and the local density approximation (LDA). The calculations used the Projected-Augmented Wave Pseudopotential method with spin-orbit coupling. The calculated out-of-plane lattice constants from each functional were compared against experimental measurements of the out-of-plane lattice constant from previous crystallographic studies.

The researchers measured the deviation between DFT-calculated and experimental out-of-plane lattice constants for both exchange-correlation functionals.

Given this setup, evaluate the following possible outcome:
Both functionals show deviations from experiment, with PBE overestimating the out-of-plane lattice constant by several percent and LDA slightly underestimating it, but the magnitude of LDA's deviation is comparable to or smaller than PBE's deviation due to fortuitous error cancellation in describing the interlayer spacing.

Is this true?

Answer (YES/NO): NO